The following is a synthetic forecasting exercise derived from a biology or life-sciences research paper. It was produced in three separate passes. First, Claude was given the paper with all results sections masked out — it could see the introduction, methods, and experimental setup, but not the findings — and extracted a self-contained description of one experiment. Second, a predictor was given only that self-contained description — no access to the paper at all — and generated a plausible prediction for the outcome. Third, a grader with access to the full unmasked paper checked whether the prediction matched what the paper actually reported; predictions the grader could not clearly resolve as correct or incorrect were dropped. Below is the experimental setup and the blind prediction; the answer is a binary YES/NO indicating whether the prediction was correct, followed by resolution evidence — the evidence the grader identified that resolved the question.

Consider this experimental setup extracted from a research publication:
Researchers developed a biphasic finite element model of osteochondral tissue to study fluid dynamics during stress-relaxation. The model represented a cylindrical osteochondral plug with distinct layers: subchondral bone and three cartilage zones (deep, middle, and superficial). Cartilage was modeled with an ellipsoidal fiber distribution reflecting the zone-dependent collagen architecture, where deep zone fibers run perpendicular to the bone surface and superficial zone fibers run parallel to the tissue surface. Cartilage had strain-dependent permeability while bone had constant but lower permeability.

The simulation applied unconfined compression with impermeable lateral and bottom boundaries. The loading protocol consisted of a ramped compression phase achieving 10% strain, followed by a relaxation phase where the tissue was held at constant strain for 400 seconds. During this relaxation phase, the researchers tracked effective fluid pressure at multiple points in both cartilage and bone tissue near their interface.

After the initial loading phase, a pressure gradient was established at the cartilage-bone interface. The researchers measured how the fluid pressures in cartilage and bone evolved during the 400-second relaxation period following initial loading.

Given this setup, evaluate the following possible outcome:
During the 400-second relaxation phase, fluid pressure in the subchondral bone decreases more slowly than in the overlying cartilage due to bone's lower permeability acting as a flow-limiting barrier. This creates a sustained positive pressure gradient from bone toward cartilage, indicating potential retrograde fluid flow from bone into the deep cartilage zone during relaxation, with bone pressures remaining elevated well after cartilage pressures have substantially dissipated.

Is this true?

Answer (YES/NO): NO